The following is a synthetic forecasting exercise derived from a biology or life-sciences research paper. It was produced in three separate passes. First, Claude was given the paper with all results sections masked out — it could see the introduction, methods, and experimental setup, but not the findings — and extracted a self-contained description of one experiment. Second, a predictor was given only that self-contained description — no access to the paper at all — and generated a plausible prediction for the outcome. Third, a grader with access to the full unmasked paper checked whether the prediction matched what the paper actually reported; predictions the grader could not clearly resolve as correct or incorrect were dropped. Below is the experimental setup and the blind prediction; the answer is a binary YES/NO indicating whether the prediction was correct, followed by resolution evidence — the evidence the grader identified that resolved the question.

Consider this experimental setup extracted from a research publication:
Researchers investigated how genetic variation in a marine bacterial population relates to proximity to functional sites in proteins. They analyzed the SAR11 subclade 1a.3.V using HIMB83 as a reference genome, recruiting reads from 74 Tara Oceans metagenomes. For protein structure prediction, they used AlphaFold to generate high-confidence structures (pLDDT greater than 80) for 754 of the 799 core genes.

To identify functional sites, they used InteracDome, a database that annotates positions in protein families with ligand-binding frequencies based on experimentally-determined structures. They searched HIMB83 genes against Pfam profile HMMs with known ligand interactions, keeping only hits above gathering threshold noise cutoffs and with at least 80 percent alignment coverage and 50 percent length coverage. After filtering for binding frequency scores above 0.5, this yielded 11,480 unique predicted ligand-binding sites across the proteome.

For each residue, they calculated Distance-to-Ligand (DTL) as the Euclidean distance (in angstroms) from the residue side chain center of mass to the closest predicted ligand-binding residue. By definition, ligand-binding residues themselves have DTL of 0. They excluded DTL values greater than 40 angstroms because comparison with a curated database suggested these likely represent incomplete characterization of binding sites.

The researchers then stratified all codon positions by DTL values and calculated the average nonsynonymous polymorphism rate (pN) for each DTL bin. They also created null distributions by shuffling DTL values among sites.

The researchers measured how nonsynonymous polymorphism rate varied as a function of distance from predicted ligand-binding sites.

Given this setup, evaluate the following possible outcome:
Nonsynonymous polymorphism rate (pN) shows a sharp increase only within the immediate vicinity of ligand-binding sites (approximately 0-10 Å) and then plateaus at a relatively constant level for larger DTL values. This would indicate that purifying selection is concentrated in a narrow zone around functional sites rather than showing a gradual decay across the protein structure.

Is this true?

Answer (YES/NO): NO